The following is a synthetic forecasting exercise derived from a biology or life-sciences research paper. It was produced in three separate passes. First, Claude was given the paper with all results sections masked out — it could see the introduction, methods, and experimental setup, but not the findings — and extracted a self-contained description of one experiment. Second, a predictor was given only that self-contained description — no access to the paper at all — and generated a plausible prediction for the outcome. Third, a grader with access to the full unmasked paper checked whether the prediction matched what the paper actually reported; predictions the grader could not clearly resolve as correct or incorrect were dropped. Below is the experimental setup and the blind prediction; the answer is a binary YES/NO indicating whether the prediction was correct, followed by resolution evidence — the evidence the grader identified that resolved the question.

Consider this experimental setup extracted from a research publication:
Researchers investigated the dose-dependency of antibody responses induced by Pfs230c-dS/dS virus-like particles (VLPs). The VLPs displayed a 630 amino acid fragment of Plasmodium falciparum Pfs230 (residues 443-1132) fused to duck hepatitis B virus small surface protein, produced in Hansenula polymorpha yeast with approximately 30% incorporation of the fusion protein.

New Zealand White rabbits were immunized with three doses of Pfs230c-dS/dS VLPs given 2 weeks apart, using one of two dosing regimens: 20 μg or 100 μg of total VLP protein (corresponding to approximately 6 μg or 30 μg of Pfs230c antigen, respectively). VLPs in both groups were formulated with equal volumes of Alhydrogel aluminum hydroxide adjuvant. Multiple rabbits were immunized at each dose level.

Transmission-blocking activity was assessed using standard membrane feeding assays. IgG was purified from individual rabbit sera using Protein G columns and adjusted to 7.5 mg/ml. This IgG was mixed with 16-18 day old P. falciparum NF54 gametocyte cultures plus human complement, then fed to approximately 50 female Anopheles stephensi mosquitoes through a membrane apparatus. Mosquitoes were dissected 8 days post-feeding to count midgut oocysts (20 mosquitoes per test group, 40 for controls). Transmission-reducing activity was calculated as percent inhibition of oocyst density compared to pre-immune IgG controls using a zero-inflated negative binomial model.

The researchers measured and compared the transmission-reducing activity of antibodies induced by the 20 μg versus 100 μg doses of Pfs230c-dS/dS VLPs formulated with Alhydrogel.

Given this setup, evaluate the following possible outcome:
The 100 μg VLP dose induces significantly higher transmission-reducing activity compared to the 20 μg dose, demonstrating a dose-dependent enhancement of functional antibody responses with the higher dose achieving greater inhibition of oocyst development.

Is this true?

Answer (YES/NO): NO